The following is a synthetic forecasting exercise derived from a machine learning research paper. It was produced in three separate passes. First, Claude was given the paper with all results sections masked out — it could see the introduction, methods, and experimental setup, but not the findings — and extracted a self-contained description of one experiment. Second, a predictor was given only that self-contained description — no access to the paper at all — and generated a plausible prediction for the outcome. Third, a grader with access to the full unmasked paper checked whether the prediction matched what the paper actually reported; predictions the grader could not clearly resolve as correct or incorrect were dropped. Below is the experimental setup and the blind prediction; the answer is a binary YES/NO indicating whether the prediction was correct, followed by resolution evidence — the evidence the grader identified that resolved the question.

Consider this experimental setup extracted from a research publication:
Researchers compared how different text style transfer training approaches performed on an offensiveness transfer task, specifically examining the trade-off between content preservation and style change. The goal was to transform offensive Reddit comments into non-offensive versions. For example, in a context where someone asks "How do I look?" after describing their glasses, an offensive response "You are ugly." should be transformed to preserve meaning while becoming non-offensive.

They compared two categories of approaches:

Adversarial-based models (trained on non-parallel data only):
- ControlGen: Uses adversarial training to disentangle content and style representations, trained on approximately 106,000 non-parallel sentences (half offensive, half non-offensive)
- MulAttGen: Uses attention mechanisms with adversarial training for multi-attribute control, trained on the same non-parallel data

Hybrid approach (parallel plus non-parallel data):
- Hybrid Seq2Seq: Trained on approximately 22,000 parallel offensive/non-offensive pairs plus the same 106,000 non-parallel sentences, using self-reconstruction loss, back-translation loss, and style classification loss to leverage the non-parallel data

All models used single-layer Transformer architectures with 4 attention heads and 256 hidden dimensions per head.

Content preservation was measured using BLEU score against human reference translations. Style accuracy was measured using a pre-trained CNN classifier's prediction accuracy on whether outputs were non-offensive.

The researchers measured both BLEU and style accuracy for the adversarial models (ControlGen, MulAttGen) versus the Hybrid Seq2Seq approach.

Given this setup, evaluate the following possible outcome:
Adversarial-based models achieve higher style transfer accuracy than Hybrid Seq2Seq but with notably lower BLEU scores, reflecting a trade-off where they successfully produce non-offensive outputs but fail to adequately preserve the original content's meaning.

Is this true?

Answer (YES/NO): NO